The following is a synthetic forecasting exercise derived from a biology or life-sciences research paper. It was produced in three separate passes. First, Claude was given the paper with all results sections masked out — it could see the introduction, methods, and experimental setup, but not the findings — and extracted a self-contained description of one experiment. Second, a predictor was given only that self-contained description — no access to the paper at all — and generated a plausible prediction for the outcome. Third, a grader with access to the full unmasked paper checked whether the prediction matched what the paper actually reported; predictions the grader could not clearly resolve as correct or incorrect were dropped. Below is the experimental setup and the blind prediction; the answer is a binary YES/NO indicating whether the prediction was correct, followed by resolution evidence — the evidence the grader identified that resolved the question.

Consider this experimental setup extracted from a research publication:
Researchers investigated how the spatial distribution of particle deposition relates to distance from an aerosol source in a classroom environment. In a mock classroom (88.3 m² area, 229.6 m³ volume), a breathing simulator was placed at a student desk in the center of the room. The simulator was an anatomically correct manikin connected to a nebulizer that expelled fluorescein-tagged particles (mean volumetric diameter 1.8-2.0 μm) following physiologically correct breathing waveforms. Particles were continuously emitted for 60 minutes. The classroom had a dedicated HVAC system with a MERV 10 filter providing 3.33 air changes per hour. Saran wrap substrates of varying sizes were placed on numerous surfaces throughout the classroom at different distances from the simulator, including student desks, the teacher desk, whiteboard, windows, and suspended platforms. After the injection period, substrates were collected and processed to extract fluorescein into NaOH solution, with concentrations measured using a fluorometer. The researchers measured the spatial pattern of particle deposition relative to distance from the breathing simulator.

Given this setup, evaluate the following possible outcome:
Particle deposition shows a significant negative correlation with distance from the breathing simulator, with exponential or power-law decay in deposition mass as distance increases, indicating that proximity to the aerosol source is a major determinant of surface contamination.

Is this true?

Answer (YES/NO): NO